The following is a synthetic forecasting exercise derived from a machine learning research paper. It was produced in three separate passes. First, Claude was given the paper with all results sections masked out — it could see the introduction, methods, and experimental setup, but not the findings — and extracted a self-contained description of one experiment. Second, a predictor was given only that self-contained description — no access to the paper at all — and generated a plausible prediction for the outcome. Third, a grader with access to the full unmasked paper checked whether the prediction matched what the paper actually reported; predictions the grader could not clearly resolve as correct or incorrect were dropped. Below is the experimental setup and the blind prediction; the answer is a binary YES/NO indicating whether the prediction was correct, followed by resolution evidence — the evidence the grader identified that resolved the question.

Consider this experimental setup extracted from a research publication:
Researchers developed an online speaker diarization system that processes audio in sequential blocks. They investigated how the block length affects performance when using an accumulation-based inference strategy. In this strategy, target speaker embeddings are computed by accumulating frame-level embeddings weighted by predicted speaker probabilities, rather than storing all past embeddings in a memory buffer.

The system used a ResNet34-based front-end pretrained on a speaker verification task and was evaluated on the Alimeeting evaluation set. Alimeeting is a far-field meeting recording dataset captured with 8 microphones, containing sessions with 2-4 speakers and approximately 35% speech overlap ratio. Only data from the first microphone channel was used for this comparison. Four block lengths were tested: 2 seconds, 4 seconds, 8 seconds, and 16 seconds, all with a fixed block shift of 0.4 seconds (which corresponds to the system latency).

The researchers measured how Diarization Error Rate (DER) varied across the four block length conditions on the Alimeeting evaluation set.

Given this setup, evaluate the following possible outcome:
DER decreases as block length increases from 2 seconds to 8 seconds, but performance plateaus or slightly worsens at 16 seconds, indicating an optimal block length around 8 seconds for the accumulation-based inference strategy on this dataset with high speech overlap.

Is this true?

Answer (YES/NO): NO